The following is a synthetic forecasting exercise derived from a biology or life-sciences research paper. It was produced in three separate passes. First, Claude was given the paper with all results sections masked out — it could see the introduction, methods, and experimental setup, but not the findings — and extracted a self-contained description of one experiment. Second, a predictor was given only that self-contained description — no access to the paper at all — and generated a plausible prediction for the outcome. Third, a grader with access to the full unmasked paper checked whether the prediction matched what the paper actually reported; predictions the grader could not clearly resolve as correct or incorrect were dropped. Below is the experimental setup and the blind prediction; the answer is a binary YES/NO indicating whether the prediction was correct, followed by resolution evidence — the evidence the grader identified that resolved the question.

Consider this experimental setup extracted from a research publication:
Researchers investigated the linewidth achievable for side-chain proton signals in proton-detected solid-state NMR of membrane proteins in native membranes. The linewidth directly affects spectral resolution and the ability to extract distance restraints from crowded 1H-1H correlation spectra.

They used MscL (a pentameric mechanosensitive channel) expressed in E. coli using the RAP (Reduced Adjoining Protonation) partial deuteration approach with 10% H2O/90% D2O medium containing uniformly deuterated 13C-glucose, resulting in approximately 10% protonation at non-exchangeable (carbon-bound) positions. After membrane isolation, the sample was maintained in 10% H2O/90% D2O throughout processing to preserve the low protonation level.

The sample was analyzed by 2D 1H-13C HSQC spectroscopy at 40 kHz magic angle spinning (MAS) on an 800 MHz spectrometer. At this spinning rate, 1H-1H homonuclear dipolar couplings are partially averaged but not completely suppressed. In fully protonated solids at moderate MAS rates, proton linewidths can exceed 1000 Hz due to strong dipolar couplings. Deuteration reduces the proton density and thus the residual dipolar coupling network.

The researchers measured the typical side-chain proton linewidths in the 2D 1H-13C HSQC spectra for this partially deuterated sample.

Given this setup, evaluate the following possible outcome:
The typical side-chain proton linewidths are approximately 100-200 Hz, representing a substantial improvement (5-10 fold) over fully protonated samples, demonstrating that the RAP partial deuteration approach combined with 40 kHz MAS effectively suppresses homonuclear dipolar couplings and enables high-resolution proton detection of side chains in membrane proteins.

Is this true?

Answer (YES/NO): NO